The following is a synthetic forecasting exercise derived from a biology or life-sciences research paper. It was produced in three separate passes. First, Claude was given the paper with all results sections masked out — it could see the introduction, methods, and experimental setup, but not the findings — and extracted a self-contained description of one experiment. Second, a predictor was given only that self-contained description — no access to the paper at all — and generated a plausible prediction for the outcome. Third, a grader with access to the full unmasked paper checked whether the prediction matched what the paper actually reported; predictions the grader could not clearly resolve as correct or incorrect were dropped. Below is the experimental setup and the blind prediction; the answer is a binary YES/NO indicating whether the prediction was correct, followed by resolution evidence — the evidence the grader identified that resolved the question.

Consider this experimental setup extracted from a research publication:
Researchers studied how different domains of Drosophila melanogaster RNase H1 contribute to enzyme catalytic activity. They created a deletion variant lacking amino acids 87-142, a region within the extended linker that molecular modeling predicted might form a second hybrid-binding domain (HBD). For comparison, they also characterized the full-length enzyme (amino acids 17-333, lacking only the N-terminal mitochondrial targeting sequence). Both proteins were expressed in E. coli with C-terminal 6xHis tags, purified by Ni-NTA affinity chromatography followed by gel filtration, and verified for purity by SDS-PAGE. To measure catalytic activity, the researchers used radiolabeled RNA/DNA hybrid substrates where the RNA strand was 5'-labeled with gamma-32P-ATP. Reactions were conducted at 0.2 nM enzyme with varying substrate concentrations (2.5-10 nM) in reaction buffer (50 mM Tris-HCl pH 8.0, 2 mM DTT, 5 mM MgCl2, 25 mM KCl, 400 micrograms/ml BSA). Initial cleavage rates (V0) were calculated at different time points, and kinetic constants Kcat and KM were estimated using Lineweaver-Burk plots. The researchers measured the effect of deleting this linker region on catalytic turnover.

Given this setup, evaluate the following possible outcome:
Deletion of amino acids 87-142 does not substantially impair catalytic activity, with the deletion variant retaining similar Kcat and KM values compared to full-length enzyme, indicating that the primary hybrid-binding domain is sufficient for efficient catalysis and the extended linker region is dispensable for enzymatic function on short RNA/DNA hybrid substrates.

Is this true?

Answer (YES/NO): NO